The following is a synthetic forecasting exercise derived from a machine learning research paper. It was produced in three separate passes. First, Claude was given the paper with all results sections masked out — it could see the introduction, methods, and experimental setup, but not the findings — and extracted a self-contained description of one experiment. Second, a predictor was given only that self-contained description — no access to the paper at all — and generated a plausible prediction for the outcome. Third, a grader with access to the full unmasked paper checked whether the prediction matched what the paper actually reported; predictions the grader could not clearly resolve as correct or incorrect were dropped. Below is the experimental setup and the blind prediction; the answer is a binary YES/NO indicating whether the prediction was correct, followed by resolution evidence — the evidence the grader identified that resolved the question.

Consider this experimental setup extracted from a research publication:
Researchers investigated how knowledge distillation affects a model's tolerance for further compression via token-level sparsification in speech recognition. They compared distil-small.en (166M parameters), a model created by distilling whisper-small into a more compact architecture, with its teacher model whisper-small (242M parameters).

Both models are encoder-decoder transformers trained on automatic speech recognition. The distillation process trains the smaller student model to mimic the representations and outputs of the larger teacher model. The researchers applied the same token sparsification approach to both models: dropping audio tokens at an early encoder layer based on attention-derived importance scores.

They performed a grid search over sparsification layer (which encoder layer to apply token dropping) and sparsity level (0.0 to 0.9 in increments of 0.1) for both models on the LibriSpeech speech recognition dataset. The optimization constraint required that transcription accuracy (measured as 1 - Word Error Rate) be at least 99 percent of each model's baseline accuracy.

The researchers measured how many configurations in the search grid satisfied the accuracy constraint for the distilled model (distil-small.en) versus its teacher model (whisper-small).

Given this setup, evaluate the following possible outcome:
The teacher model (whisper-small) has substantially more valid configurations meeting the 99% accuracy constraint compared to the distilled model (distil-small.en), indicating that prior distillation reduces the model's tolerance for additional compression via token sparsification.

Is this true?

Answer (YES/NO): YES